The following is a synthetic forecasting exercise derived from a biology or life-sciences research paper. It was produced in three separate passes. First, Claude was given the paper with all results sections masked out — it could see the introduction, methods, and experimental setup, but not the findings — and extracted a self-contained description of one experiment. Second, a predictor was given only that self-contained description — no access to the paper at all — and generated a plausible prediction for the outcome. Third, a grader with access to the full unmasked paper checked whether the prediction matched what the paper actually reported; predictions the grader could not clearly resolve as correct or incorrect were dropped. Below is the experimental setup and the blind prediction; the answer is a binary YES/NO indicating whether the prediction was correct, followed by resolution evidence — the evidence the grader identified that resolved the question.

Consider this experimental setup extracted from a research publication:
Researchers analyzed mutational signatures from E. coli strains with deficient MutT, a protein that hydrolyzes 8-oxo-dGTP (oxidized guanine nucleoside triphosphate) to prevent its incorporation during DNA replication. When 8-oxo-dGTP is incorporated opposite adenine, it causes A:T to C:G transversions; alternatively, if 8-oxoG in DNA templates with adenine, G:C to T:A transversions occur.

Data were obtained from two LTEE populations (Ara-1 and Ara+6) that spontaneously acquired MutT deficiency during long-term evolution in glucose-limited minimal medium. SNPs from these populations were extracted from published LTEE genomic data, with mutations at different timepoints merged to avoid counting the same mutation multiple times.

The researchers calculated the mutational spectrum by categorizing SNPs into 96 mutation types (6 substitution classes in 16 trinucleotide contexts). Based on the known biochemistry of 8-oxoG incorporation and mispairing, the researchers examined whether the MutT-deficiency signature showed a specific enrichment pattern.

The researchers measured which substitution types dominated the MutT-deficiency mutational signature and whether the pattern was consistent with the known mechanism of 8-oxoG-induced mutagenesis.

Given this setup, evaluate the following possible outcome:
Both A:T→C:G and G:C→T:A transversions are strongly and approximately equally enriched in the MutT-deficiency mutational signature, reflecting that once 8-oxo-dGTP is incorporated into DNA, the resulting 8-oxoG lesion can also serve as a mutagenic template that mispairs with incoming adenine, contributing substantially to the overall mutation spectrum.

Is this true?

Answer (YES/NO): NO